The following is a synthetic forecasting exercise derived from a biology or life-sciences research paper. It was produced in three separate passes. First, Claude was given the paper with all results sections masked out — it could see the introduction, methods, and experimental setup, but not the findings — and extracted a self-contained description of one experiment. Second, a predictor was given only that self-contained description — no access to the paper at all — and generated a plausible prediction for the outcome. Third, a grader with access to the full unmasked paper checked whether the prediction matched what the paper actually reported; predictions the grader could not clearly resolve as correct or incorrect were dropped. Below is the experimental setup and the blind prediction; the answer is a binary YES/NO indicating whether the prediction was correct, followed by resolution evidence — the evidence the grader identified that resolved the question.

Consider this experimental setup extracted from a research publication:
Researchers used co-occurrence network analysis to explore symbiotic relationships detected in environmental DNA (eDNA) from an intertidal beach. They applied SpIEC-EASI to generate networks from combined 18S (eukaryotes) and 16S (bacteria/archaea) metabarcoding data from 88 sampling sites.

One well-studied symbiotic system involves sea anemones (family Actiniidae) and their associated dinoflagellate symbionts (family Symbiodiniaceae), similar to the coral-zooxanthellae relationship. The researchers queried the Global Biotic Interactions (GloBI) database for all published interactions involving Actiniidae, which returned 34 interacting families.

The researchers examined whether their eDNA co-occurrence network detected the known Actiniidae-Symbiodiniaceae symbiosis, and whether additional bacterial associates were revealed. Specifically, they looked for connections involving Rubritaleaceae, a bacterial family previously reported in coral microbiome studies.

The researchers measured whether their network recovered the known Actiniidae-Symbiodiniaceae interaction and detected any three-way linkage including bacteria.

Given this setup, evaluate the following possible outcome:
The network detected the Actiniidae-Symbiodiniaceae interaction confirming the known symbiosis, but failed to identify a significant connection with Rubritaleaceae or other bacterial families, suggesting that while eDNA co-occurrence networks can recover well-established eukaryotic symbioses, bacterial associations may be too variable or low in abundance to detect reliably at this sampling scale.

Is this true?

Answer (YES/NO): NO